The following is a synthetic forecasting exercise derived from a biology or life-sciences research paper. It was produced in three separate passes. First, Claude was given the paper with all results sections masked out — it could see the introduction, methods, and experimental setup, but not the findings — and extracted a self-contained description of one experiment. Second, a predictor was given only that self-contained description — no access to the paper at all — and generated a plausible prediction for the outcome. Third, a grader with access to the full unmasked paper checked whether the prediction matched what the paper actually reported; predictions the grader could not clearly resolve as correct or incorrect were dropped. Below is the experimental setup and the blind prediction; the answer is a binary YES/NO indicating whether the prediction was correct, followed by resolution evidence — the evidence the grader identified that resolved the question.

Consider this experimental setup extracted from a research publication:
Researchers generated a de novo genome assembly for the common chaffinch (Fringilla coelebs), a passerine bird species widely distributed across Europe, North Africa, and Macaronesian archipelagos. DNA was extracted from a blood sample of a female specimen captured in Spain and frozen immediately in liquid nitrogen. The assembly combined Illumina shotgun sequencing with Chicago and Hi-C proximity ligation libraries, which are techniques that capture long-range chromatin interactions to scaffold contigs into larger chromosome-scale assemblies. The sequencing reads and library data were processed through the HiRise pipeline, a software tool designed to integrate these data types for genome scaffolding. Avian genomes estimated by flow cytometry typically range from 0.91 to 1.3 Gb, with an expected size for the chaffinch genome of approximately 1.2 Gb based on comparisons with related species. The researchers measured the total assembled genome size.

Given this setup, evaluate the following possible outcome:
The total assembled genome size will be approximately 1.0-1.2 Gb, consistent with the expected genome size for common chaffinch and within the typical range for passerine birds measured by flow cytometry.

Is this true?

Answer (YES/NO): NO